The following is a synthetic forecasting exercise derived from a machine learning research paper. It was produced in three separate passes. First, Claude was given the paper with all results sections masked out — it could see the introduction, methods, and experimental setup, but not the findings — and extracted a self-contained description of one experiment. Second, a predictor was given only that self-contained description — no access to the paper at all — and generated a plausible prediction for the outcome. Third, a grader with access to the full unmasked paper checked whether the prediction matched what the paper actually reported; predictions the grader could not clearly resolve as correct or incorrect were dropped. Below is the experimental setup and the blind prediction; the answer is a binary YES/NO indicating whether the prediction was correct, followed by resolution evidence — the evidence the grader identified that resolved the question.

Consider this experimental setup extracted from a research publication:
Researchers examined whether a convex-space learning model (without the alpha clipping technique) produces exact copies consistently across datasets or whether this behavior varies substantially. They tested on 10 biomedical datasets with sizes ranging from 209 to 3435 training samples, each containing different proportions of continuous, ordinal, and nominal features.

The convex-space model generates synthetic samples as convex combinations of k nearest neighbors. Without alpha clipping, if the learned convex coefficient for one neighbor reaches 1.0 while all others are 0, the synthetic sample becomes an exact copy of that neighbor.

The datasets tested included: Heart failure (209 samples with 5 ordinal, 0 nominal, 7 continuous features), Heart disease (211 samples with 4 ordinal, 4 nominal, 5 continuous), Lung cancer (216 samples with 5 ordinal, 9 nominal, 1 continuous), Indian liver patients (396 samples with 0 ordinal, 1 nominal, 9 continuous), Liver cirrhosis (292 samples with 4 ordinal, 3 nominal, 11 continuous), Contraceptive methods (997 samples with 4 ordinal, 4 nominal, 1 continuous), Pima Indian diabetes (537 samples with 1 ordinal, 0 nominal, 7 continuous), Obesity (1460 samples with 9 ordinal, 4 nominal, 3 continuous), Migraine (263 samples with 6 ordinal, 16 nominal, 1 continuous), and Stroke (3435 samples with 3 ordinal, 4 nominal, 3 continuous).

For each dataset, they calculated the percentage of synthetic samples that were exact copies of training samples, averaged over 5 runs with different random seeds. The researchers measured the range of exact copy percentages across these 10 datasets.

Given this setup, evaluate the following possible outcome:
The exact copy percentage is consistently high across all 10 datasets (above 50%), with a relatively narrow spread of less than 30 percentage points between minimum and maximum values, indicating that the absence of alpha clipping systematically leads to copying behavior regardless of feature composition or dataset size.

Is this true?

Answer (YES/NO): NO